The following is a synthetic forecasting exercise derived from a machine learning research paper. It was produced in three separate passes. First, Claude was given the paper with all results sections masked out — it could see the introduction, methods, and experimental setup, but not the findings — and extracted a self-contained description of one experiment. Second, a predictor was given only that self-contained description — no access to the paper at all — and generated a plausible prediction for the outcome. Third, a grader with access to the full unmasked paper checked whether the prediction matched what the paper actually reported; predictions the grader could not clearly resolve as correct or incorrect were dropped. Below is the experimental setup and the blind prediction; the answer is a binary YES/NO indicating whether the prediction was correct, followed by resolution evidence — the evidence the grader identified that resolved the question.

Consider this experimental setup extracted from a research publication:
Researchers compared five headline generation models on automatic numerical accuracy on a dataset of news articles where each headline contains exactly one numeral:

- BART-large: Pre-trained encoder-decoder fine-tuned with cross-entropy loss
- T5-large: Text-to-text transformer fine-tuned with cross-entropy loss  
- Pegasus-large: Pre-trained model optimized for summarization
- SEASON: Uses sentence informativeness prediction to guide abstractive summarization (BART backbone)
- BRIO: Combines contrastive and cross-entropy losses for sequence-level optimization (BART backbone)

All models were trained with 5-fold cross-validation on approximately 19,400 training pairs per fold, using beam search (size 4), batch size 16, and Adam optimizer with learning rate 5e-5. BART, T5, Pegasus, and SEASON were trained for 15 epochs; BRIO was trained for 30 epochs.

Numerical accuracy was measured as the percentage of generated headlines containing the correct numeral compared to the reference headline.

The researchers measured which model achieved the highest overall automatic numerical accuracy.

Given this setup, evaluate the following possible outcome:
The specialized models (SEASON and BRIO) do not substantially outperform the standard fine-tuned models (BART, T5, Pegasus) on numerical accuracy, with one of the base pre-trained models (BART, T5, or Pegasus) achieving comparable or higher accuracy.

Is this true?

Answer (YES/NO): YES